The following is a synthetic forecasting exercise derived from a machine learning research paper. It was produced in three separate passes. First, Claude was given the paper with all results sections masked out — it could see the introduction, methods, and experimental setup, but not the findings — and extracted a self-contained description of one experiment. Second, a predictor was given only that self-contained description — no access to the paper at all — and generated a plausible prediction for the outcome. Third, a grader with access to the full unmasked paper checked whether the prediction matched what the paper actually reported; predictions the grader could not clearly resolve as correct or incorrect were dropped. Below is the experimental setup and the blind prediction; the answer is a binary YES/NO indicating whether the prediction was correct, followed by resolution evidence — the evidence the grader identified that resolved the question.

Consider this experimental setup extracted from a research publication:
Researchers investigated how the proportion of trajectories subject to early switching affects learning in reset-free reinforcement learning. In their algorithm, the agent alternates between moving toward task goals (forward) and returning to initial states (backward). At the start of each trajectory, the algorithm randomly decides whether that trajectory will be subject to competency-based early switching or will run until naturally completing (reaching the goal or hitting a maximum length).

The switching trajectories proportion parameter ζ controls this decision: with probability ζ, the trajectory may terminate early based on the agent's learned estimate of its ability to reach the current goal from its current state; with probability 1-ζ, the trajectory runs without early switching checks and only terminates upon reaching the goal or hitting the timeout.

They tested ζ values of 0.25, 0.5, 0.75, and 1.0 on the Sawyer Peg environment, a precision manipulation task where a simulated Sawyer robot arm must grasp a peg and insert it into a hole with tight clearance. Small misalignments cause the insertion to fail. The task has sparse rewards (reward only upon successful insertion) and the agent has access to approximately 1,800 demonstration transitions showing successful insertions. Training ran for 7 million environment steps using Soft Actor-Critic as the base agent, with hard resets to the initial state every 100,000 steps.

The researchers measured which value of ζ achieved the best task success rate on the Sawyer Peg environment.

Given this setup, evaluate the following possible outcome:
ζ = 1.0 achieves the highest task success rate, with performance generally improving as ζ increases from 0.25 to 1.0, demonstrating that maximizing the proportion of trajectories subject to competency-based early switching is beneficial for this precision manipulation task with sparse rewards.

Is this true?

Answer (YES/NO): NO